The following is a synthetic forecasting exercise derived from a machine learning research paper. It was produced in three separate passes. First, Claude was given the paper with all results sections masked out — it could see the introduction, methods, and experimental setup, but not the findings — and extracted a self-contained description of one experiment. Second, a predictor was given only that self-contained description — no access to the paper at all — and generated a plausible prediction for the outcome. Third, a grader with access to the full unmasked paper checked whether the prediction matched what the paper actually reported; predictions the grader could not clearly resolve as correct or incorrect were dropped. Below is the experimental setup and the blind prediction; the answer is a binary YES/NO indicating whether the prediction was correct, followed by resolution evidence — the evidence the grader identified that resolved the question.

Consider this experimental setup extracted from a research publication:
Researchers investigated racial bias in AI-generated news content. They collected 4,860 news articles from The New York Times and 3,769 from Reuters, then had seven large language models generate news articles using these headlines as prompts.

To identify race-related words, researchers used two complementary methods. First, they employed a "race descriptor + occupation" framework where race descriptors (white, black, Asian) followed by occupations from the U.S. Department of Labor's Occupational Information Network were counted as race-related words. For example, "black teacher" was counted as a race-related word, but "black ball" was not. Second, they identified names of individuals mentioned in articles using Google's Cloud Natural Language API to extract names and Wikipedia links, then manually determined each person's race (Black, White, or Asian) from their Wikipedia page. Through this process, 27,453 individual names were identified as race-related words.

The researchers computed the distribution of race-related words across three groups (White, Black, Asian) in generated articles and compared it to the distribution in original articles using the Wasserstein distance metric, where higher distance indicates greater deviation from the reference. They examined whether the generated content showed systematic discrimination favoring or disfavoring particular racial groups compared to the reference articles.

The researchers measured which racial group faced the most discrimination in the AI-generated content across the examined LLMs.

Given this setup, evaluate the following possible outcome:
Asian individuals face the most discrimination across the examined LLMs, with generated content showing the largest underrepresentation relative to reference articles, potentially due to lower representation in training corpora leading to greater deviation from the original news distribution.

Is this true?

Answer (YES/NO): NO